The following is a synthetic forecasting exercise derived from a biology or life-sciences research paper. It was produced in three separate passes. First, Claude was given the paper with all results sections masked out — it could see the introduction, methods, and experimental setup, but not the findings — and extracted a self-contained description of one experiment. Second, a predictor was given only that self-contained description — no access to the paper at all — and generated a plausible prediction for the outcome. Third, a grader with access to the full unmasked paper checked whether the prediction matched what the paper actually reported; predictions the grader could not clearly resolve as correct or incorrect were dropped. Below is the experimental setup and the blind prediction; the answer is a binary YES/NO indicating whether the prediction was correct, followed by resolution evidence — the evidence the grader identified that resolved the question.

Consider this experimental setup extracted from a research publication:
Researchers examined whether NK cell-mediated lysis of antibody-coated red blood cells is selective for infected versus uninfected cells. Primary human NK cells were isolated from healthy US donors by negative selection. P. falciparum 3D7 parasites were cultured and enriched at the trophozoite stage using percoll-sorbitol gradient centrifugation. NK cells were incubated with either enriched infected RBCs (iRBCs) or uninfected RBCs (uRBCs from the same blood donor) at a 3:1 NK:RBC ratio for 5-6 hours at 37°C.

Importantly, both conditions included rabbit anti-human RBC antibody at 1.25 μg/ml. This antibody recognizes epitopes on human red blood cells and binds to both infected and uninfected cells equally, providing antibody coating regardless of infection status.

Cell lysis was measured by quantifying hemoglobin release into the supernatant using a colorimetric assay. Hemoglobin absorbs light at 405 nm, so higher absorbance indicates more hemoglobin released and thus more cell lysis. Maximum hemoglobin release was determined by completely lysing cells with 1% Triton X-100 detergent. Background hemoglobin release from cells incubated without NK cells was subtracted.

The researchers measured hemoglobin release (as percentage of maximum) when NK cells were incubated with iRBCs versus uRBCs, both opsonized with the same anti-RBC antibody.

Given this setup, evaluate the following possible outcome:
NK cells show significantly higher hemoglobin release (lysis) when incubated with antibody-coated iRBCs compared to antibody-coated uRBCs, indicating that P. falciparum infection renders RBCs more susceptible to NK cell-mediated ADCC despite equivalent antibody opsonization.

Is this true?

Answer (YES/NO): NO